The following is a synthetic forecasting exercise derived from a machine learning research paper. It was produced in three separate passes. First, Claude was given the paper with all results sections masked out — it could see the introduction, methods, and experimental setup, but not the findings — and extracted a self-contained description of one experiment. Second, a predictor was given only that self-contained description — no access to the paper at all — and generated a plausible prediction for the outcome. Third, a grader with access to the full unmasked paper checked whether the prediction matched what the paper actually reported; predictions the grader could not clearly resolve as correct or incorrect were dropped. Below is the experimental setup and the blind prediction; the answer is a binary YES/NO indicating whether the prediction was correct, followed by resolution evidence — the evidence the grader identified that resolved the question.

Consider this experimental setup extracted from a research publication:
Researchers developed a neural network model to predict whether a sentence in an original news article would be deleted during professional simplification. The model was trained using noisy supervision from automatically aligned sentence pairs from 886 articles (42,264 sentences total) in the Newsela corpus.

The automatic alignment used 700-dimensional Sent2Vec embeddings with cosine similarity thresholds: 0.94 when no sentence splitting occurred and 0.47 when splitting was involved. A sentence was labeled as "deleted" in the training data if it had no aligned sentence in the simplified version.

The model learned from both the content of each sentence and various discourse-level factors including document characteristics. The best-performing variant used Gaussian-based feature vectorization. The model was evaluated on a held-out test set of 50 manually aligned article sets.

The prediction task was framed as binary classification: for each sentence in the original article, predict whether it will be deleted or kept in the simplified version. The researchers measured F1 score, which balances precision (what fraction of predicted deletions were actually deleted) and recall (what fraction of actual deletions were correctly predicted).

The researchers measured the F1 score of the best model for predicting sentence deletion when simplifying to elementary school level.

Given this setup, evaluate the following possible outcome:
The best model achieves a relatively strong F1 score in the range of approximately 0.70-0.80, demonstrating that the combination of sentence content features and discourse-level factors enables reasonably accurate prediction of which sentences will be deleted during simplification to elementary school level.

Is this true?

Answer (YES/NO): NO